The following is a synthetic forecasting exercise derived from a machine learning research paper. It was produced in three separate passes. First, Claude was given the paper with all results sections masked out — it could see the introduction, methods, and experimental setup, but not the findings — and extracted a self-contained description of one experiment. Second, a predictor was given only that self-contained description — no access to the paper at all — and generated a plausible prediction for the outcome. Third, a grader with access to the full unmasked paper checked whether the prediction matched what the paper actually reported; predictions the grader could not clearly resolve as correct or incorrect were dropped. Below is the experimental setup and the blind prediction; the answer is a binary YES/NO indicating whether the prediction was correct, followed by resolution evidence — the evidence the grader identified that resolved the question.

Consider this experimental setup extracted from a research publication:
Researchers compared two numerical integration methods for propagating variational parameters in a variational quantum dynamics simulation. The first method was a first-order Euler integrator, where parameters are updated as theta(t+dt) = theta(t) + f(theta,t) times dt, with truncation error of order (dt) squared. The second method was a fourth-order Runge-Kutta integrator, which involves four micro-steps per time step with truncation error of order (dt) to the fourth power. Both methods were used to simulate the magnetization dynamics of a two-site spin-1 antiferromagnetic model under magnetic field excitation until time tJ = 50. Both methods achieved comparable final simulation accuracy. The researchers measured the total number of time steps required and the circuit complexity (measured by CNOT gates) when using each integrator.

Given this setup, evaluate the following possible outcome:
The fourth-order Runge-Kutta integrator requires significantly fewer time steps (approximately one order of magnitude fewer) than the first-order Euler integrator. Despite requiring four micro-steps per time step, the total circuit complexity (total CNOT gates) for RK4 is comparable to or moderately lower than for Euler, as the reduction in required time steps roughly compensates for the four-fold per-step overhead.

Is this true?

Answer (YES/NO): NO